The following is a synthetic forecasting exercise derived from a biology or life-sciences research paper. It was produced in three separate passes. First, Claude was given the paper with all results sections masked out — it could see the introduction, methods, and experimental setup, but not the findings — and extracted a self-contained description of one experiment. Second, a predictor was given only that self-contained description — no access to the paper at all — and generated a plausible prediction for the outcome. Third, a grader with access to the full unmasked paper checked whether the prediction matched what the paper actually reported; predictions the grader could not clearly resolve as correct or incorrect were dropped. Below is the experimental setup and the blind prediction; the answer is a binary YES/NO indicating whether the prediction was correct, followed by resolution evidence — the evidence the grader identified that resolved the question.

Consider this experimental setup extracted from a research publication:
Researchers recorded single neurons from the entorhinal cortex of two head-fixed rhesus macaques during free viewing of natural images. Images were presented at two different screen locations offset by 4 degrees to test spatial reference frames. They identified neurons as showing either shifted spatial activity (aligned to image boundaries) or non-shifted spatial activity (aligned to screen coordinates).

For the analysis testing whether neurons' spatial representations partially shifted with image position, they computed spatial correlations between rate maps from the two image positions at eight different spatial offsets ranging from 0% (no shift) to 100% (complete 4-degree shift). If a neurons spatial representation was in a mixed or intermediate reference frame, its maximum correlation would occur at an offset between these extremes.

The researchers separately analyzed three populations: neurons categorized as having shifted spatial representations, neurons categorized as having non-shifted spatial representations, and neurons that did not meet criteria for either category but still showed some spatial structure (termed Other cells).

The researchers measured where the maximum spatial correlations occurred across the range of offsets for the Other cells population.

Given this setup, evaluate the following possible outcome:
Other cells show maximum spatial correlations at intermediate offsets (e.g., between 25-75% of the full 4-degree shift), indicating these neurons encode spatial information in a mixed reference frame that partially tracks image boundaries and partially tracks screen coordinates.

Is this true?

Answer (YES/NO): NO